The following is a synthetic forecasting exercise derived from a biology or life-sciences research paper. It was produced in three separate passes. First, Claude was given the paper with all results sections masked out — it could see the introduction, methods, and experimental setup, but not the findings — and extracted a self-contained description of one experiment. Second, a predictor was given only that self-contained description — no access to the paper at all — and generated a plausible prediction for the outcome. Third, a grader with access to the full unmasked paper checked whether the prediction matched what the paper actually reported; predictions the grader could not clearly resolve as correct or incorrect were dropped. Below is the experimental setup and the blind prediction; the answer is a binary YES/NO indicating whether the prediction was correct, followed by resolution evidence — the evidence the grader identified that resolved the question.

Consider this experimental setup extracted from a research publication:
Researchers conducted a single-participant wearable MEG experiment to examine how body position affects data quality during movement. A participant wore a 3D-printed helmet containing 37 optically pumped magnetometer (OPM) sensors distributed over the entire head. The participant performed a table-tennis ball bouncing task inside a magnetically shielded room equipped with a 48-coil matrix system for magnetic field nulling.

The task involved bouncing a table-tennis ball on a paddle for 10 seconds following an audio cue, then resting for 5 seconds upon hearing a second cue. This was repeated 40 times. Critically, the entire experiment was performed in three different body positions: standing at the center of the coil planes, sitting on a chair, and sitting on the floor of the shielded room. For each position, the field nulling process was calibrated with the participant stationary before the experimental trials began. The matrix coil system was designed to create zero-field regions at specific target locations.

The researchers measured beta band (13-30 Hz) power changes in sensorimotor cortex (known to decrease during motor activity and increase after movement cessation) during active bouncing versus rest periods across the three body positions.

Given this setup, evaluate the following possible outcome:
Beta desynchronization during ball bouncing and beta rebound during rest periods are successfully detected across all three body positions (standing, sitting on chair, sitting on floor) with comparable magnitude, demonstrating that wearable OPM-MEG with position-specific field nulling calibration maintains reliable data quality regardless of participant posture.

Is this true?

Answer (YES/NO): YES